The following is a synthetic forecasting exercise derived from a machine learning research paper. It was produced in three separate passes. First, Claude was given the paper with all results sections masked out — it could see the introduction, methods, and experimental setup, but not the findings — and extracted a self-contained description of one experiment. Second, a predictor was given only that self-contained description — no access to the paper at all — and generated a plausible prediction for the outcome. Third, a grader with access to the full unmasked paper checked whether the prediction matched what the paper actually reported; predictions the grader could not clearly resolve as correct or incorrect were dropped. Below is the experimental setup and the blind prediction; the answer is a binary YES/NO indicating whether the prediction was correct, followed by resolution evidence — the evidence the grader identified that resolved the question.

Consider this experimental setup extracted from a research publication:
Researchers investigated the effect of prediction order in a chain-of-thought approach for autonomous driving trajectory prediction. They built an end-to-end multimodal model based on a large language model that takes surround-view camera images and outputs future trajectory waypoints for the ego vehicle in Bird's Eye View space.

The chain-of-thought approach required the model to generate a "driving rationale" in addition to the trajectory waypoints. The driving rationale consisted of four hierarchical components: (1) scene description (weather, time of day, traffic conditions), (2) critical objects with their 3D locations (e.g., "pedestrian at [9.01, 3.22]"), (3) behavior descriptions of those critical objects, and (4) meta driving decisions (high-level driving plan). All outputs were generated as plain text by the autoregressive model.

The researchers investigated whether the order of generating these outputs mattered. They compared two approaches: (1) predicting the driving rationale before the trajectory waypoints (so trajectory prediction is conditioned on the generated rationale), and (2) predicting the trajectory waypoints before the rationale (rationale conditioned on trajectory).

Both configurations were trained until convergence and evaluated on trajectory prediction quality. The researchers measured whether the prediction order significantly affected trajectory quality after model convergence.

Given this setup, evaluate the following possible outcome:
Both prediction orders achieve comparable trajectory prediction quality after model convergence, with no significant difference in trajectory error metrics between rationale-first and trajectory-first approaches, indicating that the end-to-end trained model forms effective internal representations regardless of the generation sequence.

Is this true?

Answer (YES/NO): YES